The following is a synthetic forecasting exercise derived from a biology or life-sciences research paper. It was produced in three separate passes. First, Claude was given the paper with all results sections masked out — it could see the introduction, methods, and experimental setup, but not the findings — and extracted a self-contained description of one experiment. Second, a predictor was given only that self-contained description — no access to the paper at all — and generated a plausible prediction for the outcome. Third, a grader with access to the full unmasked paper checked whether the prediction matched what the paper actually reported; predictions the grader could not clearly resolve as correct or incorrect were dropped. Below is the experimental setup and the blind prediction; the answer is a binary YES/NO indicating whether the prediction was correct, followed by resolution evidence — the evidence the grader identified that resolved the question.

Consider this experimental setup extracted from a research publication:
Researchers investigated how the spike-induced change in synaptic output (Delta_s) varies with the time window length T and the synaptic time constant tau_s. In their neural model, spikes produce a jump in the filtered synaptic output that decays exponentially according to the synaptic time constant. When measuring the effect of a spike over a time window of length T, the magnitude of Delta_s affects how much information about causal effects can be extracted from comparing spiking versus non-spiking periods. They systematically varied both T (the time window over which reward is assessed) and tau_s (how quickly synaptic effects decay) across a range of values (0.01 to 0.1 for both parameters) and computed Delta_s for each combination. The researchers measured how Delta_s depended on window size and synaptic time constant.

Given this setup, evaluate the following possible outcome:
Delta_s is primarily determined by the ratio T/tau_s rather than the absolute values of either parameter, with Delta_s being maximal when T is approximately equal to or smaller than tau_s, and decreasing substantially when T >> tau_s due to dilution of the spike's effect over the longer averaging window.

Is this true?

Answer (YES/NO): NO